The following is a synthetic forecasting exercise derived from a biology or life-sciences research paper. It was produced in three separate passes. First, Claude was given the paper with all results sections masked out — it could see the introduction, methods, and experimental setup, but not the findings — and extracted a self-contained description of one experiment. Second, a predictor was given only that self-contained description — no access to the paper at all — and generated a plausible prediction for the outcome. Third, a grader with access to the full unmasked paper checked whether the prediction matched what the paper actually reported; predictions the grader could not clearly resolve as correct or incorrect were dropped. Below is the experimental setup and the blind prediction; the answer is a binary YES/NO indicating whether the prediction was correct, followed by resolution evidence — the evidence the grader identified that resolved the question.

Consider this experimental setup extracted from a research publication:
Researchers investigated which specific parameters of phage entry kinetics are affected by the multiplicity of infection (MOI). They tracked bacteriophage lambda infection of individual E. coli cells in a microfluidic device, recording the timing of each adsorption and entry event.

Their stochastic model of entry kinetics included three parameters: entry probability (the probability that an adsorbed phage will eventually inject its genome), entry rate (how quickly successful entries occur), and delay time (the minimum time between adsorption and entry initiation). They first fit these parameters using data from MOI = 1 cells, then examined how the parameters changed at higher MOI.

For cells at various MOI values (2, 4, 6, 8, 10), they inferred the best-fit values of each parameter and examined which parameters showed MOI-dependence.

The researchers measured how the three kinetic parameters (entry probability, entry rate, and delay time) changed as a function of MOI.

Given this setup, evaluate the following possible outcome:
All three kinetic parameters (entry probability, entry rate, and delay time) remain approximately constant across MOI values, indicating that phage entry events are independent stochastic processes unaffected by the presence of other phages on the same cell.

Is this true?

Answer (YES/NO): NO